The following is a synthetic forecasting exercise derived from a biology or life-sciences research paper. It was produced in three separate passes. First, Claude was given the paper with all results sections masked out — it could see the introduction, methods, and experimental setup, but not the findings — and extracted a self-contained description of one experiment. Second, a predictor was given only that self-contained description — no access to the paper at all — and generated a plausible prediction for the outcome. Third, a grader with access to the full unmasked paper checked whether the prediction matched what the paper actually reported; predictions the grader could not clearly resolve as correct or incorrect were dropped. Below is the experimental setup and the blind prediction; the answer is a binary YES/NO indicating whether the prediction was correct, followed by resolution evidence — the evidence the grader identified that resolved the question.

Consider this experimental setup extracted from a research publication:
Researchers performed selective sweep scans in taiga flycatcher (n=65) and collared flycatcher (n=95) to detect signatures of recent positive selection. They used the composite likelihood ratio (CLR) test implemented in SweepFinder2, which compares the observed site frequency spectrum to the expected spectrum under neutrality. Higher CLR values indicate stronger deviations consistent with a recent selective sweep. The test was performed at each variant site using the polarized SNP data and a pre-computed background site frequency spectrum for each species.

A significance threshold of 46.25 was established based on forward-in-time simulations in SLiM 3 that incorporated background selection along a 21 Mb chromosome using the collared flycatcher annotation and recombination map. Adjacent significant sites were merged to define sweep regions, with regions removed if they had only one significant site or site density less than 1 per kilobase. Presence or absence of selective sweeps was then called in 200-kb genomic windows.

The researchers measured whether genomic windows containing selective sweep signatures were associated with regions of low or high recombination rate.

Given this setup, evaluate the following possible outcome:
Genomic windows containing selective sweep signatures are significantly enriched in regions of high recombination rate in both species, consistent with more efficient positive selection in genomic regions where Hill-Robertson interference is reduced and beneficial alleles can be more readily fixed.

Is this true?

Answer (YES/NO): NO